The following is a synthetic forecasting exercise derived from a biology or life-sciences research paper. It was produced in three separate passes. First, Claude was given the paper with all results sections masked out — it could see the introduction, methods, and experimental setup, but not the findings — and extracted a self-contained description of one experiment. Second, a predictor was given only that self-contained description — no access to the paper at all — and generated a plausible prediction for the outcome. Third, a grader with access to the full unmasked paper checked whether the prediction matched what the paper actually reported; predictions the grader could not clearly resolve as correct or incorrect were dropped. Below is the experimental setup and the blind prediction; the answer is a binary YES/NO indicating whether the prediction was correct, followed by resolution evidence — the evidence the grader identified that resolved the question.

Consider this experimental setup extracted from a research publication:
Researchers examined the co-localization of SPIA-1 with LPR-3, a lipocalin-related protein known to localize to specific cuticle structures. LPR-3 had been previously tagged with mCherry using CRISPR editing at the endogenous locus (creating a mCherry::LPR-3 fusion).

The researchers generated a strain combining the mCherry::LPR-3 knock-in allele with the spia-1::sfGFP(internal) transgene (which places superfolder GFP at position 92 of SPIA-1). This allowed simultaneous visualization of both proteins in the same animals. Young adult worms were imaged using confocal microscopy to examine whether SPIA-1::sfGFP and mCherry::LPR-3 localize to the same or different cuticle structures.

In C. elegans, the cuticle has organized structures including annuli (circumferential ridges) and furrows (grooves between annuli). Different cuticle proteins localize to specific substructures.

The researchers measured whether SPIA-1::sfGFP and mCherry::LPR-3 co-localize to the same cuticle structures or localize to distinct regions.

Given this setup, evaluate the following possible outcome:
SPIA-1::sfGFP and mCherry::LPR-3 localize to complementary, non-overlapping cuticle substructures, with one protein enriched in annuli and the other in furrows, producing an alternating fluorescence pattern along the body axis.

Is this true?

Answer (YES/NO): YES